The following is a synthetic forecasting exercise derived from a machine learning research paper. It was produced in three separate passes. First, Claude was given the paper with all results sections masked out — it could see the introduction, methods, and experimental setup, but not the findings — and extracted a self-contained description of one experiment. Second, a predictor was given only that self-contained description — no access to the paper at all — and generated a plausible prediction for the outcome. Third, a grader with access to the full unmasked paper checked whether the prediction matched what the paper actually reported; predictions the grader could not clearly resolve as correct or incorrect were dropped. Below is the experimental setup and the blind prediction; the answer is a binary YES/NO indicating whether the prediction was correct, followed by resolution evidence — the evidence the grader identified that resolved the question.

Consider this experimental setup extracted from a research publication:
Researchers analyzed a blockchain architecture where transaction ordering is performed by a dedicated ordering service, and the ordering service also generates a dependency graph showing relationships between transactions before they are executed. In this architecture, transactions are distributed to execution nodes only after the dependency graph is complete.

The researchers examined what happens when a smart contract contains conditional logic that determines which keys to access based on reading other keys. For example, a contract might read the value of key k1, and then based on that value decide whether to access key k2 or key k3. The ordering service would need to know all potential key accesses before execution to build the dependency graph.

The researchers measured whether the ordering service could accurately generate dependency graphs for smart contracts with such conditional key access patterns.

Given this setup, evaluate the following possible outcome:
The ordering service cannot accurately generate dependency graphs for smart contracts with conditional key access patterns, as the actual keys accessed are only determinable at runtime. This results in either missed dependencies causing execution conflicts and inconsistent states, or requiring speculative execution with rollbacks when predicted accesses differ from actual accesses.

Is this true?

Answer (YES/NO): NO